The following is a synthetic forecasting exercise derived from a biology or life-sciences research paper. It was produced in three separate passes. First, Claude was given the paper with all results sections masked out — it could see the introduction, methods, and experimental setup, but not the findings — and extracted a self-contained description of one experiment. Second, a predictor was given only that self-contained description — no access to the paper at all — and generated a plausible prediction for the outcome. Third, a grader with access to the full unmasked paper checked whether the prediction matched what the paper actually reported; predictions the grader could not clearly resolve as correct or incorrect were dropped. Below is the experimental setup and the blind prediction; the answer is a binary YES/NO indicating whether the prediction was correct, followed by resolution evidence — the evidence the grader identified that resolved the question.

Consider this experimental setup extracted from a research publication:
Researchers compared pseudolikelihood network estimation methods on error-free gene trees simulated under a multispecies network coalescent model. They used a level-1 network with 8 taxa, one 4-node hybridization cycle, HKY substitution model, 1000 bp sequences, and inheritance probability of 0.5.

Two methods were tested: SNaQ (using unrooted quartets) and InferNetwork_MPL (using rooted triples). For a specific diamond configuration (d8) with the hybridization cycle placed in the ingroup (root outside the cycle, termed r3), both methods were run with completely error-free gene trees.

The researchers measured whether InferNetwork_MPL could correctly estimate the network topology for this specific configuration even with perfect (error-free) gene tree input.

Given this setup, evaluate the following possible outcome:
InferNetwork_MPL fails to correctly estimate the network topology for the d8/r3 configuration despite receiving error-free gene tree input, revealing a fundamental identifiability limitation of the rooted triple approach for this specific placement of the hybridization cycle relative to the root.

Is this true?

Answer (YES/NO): NO